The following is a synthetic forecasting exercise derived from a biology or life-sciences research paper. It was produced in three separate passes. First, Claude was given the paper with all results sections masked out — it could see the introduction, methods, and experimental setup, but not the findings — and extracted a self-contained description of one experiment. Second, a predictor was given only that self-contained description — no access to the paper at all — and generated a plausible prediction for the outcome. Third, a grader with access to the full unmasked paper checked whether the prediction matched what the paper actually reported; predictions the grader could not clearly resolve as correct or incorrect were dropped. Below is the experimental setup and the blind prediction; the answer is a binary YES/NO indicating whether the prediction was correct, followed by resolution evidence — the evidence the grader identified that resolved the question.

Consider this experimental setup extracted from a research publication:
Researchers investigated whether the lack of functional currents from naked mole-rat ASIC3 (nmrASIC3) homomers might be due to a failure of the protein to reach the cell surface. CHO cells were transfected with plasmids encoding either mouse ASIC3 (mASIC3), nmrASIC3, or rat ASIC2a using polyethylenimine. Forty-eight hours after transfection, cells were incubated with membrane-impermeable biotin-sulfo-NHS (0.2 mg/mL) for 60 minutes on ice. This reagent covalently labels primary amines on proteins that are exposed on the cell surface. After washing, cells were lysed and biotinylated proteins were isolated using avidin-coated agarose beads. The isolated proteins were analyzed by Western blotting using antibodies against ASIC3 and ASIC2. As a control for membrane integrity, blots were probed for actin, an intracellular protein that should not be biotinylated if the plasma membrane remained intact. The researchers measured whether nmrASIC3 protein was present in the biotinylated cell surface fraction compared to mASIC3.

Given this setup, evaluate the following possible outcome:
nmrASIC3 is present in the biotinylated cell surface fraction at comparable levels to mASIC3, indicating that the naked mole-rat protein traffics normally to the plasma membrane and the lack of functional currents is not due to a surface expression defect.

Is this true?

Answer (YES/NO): YES